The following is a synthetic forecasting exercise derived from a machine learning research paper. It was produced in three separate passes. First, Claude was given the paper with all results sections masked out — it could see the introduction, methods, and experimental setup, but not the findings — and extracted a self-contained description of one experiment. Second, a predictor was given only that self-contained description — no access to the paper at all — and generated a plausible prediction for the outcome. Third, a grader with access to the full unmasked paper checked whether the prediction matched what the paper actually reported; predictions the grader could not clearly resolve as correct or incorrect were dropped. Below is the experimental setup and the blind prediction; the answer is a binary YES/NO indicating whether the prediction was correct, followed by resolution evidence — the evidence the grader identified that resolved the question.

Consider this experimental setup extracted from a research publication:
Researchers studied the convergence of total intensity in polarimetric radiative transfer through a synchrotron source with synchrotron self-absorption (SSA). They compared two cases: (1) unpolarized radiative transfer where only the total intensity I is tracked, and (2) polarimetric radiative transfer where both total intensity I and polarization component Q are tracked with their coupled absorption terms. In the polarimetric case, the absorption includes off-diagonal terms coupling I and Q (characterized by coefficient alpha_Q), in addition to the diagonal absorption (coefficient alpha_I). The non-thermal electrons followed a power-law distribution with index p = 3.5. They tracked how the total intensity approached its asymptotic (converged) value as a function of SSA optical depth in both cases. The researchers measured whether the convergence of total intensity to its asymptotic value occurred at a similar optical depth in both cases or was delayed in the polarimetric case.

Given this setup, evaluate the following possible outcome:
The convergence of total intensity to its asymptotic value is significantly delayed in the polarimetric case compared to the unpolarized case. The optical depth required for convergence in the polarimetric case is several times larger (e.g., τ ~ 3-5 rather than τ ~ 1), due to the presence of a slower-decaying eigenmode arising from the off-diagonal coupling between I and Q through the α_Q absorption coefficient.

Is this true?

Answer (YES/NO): NO